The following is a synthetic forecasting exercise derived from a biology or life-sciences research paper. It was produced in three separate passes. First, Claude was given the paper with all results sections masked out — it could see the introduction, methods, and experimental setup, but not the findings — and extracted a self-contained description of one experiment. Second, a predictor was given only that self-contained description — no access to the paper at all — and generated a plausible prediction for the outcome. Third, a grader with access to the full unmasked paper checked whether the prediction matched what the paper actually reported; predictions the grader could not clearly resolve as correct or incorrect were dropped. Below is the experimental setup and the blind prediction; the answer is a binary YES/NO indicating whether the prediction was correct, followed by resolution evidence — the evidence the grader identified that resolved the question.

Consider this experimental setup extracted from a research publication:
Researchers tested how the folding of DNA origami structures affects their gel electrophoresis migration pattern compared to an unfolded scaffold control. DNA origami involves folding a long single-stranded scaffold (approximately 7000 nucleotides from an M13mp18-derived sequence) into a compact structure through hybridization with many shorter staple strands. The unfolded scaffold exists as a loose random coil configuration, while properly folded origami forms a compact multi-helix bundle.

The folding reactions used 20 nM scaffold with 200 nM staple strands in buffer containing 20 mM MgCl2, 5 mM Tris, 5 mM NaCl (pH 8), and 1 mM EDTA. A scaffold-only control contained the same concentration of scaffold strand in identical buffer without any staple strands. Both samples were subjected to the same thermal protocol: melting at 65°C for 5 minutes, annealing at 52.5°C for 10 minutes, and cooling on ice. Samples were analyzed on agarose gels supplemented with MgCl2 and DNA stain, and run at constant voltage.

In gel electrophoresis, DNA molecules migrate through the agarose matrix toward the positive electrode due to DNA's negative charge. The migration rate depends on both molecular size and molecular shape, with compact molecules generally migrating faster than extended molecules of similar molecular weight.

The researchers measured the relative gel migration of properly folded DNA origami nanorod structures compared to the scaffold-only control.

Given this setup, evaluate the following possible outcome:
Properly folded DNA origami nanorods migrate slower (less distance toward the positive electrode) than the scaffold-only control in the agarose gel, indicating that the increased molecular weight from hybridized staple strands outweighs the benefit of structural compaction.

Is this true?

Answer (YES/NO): NO